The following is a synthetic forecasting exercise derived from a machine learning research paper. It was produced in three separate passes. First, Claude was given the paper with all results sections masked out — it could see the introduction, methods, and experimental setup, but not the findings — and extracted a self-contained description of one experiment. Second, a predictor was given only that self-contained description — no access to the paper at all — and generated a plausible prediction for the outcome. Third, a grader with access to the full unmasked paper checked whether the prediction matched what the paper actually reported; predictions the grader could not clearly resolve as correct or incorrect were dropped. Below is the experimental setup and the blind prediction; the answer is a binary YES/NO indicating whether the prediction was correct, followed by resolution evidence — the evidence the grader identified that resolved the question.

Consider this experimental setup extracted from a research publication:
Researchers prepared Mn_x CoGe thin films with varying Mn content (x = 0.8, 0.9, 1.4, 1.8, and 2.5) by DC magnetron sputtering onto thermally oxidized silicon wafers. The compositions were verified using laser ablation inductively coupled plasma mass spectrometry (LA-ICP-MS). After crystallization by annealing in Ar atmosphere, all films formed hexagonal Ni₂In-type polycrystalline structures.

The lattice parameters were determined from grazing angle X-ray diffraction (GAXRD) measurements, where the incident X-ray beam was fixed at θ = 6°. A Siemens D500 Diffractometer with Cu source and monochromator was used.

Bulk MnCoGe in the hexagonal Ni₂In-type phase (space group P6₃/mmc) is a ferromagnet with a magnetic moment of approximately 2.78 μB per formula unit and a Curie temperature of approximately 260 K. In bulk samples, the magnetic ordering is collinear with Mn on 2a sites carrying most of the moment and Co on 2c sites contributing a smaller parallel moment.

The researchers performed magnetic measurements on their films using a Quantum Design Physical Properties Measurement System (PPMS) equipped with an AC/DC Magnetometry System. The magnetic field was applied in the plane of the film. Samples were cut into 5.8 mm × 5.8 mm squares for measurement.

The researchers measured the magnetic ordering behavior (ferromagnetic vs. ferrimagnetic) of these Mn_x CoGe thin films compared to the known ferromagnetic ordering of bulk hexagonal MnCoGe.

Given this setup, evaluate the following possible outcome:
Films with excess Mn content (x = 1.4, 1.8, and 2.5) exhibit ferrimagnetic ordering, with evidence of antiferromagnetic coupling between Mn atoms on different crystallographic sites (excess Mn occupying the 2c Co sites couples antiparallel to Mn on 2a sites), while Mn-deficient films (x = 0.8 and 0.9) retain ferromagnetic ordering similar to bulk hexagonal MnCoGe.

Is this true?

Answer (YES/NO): NO